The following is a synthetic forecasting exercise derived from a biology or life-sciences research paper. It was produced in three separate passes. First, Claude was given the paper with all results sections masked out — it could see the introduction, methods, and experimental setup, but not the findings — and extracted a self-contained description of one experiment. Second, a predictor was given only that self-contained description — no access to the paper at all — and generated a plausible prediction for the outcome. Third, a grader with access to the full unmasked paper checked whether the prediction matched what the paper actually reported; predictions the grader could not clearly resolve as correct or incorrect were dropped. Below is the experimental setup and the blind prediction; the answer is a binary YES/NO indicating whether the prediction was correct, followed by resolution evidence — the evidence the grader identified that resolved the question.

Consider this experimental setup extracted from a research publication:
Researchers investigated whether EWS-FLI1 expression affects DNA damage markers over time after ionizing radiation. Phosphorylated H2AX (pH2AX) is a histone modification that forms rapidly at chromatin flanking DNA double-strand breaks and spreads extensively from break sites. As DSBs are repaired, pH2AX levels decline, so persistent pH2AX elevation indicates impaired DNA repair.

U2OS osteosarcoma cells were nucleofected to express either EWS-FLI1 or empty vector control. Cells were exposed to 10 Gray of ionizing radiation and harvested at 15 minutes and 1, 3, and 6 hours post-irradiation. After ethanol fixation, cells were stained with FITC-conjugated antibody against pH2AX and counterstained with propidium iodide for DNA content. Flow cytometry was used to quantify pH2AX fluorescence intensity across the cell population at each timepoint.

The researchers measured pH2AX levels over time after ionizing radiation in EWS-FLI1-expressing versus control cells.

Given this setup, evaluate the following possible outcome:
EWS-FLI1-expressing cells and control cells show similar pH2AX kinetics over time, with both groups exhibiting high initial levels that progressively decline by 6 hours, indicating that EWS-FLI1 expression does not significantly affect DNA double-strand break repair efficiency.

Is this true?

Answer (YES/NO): NO